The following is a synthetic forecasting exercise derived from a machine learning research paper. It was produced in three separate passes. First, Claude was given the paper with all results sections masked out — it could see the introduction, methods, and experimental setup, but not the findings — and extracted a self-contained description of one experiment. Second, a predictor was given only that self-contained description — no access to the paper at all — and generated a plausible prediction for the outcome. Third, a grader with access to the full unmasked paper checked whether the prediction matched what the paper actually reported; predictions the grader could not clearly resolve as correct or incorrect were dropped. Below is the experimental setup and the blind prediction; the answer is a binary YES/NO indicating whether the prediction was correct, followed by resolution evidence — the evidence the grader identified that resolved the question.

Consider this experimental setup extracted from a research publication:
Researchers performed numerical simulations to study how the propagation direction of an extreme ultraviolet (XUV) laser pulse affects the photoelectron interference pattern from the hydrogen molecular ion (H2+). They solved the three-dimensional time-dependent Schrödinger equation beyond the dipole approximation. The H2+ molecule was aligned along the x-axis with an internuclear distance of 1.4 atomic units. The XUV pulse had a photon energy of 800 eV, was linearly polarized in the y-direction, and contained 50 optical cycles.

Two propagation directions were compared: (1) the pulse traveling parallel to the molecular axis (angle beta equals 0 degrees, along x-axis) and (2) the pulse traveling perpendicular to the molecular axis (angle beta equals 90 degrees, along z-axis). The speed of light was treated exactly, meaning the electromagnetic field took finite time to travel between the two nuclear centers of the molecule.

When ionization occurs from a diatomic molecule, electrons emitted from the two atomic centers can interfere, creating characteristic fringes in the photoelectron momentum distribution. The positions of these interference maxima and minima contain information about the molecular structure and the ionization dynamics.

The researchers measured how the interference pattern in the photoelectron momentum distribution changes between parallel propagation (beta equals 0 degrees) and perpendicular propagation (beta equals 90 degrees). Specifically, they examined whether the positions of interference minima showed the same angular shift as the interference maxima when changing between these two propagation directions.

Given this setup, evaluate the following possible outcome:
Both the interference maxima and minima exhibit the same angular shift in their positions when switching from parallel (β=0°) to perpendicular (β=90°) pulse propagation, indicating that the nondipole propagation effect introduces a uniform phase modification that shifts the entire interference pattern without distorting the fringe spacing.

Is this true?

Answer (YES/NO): NO